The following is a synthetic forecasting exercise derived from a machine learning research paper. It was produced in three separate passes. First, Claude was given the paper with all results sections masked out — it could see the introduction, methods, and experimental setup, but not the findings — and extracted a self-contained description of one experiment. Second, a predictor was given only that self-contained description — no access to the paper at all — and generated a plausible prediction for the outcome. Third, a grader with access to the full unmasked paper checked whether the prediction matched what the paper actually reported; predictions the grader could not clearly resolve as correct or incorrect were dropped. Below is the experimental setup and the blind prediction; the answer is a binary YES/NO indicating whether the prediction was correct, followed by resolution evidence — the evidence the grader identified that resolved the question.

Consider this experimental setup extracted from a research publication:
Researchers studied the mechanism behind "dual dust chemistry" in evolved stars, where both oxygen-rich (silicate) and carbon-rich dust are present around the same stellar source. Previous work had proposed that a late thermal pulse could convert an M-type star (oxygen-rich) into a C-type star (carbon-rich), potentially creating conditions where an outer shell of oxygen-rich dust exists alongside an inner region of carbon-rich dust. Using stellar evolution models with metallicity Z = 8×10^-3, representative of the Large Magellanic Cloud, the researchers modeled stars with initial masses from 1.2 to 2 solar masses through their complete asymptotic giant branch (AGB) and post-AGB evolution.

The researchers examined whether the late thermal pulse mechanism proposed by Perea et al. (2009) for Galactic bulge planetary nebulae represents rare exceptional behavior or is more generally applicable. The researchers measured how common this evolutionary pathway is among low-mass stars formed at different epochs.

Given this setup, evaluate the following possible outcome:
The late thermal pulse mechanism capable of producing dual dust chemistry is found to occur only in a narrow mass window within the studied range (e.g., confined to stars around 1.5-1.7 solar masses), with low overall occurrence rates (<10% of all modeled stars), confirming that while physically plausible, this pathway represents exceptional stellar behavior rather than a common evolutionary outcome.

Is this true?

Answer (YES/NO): NO